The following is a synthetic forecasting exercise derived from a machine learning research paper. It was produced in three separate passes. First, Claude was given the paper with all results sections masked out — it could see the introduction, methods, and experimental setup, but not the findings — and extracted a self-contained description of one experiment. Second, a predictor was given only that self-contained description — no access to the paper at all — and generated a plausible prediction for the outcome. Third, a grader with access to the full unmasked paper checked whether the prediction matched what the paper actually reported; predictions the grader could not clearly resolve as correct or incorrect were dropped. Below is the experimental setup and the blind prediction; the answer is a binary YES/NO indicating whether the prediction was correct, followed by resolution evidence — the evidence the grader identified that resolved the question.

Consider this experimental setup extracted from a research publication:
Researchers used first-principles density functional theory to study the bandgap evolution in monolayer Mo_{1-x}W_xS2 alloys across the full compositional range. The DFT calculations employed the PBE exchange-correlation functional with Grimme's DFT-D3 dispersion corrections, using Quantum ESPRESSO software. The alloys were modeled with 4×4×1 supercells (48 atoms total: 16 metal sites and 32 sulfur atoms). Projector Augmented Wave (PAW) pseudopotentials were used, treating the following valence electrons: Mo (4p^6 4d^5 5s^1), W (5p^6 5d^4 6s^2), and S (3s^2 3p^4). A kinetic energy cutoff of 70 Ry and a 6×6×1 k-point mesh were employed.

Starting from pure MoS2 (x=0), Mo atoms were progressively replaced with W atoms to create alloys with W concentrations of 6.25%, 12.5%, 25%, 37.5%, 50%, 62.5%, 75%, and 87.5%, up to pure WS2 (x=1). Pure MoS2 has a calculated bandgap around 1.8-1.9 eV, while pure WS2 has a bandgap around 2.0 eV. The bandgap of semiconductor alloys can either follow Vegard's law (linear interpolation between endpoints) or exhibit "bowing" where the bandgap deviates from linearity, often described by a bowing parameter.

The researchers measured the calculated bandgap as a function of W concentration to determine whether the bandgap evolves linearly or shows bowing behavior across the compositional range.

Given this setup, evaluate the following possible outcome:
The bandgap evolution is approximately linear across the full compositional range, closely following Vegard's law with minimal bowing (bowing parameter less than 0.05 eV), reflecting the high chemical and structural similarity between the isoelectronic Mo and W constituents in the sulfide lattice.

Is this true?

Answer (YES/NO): NO